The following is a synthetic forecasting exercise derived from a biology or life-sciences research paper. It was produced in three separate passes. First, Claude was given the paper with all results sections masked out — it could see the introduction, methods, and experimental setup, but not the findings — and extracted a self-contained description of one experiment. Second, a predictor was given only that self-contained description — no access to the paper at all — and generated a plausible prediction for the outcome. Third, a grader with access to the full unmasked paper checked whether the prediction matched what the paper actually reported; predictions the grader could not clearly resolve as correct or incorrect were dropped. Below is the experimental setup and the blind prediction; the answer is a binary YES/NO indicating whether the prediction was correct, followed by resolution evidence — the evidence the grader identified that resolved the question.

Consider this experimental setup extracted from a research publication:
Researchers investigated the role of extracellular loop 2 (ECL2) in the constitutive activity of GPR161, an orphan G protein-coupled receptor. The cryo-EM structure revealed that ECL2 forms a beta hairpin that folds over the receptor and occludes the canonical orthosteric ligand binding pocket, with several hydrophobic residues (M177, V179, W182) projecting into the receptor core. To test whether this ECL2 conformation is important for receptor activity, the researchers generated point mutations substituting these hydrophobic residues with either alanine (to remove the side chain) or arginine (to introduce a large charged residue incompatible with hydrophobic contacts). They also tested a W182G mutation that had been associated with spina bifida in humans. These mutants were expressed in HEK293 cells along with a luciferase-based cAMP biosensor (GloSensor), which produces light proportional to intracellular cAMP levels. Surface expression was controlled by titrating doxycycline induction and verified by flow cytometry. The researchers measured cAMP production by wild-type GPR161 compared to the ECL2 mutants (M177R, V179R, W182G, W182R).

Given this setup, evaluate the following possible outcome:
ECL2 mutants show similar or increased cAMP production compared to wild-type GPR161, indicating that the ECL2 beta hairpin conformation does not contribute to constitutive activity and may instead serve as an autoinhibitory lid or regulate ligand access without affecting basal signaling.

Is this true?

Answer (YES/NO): NO